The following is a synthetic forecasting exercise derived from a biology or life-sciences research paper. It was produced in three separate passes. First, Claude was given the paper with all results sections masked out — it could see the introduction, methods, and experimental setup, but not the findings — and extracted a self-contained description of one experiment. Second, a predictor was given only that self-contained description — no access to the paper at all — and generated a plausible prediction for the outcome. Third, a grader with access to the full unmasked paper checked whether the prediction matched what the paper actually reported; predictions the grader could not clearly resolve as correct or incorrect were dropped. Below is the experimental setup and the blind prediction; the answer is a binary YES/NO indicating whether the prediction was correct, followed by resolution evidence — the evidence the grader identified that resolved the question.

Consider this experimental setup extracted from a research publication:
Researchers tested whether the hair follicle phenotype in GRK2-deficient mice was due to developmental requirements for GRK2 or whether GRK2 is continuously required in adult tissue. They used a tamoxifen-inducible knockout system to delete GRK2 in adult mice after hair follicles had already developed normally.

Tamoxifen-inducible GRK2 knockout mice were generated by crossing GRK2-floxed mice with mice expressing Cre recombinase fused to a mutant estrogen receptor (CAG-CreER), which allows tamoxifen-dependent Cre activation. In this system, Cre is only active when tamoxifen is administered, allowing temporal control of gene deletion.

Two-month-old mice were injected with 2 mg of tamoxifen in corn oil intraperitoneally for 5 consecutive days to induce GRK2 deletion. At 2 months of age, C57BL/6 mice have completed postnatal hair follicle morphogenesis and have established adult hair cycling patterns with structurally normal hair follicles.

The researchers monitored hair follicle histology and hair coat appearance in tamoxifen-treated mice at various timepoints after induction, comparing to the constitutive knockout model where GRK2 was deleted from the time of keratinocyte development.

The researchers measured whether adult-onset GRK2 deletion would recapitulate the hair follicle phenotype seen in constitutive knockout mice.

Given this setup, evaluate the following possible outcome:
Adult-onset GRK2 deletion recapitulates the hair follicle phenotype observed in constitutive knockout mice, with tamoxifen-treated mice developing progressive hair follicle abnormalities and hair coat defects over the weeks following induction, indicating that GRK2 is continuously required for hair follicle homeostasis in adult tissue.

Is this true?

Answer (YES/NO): YES